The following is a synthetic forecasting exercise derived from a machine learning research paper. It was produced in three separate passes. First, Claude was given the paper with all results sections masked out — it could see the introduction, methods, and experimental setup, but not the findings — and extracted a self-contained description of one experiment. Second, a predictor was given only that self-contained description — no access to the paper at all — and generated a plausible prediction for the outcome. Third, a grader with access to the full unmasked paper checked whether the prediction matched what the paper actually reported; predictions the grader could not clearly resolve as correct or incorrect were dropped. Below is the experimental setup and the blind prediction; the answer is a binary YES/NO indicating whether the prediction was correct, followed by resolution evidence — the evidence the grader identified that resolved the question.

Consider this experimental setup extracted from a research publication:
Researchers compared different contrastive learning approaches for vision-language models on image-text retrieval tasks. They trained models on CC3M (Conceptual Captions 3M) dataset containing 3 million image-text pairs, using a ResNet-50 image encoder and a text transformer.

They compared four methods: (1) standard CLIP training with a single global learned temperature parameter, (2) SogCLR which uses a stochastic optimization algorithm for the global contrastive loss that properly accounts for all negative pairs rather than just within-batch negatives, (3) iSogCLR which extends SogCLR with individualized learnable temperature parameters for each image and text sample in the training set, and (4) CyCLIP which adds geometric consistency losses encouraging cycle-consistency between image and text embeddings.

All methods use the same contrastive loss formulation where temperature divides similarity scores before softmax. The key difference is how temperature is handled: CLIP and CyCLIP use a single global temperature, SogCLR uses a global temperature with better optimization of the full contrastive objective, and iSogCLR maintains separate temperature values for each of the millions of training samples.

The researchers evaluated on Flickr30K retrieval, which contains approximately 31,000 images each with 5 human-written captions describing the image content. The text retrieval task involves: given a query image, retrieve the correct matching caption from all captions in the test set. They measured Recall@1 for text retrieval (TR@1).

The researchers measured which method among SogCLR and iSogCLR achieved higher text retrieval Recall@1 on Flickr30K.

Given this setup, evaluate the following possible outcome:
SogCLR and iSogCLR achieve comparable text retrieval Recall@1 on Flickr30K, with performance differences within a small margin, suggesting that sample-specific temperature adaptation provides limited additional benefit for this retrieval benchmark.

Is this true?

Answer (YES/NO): NO